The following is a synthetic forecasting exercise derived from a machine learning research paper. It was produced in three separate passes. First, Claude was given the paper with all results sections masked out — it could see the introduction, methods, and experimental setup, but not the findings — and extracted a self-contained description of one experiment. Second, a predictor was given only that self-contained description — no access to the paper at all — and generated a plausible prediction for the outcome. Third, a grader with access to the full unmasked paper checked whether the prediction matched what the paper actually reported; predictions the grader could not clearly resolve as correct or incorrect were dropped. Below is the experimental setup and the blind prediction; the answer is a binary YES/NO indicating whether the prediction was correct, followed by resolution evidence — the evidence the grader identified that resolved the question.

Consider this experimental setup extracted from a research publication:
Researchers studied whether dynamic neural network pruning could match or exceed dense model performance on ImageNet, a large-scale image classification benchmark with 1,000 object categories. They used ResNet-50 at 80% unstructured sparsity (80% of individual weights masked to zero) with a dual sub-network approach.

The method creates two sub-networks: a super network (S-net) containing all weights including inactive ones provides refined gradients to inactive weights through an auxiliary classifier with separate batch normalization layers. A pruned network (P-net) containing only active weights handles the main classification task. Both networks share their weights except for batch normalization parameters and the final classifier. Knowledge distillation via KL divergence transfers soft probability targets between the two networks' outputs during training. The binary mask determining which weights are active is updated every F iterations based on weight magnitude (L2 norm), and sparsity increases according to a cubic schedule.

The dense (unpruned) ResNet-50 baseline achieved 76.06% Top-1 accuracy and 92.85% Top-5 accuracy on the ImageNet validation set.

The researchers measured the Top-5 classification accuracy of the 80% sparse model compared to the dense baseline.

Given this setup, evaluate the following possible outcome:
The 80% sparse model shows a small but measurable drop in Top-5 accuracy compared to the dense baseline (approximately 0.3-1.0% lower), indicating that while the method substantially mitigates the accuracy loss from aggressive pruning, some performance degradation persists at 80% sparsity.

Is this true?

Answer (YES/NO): NO